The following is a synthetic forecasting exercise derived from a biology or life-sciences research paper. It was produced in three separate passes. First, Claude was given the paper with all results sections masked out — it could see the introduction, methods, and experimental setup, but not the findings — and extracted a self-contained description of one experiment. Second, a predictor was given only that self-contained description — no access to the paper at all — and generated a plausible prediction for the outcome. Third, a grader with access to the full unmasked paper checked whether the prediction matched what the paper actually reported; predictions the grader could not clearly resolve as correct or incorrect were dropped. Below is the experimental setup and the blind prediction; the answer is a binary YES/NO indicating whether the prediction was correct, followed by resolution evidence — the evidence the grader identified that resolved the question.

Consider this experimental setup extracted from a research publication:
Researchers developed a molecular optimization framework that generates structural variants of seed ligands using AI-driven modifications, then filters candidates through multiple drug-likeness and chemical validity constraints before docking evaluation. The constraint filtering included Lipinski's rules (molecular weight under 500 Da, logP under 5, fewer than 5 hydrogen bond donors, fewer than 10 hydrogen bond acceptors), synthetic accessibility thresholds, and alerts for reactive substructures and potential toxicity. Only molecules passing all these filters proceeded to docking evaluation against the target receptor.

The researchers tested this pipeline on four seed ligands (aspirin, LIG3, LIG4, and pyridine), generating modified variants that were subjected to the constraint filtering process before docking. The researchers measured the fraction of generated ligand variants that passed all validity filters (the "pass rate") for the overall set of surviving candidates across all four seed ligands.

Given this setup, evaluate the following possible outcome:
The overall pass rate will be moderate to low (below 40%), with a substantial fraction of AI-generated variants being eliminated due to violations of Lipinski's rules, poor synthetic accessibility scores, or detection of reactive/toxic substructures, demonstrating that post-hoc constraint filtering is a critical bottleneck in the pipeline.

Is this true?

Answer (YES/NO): NO